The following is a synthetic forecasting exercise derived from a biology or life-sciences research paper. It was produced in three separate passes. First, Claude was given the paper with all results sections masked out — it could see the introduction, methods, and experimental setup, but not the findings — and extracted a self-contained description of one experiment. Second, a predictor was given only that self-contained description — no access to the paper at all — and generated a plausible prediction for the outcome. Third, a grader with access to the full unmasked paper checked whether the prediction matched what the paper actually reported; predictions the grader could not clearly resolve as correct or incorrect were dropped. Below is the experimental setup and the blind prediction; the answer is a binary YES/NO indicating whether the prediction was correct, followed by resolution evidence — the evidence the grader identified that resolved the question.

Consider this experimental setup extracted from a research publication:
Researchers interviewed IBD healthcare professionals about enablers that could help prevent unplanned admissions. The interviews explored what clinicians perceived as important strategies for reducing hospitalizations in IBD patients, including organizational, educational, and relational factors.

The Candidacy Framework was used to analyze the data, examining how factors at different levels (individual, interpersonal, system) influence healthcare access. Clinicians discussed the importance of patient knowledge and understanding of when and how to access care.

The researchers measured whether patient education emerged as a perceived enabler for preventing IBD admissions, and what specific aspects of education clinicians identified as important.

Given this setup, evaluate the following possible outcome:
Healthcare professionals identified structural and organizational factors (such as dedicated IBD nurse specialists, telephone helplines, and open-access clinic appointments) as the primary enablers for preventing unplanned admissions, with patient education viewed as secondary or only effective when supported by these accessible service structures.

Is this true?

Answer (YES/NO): NO